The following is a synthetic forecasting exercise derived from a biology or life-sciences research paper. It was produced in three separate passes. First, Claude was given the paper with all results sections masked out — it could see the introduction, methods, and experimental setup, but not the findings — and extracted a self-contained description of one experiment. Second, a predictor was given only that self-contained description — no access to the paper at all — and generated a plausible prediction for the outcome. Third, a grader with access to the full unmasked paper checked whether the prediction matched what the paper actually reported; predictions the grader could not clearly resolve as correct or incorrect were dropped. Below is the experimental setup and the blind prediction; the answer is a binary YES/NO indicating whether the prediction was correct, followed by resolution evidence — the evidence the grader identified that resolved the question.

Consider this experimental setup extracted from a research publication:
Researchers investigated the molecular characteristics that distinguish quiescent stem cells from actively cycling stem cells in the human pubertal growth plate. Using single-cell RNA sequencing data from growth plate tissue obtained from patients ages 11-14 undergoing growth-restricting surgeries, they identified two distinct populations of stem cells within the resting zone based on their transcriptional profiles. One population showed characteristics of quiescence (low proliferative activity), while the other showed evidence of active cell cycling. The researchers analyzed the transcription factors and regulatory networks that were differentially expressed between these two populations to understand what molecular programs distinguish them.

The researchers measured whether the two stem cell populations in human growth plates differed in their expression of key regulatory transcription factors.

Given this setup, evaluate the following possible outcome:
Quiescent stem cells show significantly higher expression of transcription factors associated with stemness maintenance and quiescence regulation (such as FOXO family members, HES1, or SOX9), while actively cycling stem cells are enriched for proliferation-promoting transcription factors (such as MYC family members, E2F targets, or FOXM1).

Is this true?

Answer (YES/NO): NO